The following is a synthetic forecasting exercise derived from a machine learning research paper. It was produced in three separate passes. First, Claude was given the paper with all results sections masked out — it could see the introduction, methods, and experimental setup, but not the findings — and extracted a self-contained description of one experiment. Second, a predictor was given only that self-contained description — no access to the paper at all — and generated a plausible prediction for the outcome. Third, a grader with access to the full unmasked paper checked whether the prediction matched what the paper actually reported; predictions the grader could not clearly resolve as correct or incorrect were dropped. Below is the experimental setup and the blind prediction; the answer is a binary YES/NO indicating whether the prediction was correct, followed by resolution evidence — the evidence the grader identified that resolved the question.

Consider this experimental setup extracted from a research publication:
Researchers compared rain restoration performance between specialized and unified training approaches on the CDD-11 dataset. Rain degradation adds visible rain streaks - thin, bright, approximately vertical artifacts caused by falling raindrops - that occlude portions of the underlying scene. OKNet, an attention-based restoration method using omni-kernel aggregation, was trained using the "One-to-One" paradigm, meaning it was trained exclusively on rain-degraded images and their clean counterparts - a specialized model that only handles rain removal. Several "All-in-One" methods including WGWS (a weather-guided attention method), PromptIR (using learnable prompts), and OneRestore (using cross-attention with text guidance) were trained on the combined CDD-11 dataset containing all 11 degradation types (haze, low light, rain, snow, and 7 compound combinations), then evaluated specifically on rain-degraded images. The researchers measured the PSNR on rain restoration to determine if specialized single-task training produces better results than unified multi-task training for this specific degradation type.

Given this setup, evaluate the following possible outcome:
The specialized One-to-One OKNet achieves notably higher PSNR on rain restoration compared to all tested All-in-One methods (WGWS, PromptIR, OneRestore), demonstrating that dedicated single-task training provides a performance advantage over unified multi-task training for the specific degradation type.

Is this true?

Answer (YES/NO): NO